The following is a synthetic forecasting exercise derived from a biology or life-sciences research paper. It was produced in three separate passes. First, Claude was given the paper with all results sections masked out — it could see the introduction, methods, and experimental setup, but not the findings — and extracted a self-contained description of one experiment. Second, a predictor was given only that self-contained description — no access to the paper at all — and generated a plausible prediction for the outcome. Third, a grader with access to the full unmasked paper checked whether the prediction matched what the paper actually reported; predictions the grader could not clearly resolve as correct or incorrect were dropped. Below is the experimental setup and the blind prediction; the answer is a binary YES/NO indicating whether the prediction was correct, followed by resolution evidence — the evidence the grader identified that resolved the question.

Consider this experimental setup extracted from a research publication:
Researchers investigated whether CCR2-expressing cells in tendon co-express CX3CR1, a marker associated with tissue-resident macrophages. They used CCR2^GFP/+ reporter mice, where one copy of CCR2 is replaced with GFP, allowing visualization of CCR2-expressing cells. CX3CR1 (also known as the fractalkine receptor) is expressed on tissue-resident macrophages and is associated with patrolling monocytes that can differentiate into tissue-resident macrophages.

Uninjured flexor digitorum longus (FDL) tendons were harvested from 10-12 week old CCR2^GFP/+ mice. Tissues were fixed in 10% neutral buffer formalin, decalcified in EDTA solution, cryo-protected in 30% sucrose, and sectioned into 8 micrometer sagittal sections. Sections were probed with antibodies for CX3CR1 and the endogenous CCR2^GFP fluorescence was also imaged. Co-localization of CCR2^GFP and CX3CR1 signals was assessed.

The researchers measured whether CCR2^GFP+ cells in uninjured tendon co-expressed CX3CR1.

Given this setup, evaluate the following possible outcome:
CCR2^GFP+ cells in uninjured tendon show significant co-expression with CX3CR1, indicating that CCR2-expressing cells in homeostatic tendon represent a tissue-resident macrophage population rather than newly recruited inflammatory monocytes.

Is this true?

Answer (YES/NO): NO